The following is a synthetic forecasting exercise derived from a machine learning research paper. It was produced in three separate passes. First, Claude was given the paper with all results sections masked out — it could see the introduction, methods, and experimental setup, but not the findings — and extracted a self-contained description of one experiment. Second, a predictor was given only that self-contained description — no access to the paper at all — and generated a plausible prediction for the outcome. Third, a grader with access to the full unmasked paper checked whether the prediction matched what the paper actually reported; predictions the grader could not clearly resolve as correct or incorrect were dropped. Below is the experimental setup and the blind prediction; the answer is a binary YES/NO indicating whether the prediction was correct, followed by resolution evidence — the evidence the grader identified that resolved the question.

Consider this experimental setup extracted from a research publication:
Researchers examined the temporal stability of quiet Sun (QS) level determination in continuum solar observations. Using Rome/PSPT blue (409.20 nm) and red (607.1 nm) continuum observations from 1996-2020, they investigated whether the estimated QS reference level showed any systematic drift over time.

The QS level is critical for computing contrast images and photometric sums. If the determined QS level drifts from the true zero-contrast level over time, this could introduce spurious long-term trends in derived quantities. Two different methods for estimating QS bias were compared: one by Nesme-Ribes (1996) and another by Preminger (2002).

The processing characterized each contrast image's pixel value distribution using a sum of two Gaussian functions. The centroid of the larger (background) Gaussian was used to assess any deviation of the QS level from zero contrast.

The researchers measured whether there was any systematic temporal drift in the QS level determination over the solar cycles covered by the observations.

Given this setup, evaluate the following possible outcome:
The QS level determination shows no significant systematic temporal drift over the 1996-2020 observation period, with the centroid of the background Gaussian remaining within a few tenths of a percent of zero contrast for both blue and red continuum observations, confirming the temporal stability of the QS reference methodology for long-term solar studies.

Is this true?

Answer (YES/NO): NO